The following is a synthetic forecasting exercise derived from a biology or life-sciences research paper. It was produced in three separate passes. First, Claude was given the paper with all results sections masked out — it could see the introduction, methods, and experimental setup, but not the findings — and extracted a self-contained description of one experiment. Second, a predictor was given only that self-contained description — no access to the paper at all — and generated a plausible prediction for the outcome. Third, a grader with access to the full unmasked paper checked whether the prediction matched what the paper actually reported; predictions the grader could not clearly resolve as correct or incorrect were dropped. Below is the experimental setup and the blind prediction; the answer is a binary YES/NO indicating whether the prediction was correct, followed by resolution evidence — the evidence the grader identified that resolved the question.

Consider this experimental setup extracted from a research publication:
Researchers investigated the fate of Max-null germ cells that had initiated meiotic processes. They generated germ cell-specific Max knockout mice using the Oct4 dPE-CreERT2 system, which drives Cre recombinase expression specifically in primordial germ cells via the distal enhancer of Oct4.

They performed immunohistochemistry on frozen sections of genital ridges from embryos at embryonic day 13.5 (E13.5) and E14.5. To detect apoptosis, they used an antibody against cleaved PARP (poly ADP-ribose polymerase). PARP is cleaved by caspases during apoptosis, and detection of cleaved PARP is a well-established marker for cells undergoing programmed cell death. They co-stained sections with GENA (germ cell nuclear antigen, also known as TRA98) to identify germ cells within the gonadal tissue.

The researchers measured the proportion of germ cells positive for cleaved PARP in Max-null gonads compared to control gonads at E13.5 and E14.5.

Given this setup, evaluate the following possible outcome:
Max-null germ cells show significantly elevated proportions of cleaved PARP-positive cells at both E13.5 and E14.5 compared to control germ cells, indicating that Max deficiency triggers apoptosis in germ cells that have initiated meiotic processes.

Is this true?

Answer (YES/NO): NO